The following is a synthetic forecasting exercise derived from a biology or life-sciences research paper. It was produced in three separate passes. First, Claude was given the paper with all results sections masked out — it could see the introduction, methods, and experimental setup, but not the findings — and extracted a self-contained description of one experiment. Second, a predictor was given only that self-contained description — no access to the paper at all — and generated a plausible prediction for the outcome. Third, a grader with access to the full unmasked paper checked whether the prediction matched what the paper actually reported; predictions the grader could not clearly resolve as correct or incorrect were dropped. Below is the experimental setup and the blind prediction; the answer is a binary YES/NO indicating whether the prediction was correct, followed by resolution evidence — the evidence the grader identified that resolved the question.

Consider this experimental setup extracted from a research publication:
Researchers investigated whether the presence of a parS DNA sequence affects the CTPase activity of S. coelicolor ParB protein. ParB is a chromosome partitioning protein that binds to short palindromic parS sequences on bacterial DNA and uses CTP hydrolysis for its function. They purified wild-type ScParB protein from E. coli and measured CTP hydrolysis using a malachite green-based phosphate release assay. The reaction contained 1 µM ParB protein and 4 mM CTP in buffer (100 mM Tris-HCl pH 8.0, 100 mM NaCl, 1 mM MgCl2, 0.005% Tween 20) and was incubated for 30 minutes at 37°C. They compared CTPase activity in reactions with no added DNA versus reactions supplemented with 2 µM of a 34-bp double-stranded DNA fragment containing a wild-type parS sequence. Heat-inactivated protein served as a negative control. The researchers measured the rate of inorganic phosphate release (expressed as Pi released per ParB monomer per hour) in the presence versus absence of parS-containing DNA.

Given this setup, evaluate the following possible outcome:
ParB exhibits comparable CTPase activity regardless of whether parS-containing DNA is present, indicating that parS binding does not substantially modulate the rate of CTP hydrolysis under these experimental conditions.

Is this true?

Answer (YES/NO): NO